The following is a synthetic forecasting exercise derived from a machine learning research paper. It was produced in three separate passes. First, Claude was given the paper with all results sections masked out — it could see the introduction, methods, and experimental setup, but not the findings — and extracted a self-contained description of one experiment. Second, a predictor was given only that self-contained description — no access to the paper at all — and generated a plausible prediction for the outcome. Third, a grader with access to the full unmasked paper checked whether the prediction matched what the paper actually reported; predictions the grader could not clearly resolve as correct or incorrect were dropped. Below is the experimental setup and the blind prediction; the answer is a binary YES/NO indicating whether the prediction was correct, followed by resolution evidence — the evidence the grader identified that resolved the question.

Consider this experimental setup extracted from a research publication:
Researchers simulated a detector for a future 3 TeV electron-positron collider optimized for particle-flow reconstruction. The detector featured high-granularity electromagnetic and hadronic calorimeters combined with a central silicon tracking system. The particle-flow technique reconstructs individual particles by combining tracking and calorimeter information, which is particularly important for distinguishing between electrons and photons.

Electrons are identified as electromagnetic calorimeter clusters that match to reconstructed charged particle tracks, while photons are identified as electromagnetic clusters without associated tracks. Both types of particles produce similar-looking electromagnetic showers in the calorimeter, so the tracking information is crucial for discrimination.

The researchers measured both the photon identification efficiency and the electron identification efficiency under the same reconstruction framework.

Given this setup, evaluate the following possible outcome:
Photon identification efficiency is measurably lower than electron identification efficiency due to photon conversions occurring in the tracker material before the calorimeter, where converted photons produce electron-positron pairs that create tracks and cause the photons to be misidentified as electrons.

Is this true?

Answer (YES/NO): NO